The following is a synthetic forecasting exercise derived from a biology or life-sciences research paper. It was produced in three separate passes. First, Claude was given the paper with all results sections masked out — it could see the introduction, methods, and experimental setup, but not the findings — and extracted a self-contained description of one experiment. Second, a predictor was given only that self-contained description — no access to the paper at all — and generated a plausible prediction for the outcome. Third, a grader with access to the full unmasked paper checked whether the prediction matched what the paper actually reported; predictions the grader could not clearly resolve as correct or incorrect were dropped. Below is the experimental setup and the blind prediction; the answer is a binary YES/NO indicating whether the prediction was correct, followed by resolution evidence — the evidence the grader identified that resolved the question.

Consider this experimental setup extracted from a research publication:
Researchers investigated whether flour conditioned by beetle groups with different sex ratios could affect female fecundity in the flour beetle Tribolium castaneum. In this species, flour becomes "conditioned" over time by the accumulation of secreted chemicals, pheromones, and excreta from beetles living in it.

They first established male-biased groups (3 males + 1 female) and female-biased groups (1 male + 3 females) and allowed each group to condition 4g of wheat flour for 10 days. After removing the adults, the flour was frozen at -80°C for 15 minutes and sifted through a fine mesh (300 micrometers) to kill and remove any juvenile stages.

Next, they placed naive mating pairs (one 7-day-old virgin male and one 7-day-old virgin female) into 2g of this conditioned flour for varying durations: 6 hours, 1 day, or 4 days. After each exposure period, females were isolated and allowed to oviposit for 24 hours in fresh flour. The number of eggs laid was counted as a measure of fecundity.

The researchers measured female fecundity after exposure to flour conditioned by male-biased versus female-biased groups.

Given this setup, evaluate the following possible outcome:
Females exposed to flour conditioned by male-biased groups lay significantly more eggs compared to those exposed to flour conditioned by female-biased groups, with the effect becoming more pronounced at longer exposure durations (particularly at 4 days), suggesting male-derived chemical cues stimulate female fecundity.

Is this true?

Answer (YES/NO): NO